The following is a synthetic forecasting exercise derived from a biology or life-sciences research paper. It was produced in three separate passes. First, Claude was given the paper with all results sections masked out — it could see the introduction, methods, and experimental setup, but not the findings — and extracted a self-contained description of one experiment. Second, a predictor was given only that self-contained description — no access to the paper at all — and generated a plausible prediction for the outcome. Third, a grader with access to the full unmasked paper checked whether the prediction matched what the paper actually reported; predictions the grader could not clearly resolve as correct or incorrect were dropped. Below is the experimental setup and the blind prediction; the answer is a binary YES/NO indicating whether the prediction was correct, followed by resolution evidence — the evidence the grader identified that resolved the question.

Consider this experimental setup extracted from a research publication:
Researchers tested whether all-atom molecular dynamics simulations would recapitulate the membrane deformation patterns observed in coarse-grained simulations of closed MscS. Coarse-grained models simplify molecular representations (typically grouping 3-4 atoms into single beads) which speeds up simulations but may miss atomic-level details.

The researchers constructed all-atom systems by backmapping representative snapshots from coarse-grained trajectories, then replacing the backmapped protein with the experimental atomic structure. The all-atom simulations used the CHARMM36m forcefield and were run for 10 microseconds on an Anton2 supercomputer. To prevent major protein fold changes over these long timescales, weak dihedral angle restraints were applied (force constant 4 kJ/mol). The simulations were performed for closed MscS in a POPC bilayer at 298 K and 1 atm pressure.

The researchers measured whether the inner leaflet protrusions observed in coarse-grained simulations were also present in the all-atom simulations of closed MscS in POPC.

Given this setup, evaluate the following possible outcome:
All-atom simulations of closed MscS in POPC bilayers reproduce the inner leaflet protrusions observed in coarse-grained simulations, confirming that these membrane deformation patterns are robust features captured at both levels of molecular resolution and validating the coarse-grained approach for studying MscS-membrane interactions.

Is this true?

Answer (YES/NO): YES